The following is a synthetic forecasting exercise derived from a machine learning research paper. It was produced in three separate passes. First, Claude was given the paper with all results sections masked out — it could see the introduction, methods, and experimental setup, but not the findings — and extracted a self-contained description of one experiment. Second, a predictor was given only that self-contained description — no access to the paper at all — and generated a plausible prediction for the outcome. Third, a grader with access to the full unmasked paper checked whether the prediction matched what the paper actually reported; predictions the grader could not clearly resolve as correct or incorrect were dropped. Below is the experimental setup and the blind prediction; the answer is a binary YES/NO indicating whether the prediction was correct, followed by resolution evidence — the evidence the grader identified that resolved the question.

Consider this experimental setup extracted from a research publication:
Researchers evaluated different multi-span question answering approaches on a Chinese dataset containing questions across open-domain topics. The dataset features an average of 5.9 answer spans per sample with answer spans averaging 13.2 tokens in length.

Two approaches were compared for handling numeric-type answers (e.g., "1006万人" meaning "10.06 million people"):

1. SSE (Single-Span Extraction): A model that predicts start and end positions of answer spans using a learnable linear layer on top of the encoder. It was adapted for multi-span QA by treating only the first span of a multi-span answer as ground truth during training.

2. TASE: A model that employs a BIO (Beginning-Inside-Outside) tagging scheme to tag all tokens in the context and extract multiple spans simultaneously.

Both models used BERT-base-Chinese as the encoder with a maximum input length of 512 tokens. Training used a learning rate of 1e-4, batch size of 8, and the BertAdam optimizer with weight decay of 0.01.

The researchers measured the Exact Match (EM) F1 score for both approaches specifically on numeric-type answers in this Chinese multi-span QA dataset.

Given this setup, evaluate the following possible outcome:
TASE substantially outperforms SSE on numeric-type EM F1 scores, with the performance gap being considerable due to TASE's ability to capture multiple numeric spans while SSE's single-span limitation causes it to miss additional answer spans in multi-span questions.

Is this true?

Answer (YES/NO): NO